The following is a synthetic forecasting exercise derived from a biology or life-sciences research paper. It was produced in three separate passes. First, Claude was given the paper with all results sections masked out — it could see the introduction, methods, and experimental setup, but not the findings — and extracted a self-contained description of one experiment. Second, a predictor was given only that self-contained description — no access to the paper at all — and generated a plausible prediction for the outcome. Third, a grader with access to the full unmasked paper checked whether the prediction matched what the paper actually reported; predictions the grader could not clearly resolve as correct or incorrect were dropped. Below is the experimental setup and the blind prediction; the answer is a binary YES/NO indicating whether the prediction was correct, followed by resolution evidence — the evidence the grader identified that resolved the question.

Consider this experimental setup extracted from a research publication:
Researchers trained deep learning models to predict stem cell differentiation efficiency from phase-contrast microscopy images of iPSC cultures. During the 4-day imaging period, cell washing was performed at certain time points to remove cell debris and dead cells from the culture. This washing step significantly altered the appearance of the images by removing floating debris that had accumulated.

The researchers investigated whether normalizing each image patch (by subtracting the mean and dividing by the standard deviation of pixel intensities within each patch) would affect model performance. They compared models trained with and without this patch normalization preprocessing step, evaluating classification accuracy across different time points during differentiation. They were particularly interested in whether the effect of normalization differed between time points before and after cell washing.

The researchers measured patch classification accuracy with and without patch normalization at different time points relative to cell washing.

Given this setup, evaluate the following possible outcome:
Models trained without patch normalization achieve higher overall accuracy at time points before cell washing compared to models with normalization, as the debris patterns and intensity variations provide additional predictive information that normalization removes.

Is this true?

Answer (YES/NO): YES